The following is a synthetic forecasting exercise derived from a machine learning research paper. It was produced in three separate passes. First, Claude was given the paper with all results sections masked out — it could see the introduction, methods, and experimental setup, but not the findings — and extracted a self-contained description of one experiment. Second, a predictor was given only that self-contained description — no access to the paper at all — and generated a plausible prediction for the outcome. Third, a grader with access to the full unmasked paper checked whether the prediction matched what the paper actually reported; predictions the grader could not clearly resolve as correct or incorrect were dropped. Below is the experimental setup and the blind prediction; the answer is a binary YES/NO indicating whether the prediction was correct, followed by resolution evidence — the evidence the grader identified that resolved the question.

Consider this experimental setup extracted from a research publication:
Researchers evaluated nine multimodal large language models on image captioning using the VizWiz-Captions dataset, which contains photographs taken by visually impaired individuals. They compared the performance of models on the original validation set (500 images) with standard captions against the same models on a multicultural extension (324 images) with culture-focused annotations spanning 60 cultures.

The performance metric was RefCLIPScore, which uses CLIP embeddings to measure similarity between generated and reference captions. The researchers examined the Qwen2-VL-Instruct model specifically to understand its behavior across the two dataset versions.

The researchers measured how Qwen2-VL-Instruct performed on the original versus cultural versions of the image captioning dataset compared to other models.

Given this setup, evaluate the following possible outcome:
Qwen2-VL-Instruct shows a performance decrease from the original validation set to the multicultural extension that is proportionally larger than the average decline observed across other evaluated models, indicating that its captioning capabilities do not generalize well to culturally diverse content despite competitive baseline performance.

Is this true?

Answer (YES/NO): NO